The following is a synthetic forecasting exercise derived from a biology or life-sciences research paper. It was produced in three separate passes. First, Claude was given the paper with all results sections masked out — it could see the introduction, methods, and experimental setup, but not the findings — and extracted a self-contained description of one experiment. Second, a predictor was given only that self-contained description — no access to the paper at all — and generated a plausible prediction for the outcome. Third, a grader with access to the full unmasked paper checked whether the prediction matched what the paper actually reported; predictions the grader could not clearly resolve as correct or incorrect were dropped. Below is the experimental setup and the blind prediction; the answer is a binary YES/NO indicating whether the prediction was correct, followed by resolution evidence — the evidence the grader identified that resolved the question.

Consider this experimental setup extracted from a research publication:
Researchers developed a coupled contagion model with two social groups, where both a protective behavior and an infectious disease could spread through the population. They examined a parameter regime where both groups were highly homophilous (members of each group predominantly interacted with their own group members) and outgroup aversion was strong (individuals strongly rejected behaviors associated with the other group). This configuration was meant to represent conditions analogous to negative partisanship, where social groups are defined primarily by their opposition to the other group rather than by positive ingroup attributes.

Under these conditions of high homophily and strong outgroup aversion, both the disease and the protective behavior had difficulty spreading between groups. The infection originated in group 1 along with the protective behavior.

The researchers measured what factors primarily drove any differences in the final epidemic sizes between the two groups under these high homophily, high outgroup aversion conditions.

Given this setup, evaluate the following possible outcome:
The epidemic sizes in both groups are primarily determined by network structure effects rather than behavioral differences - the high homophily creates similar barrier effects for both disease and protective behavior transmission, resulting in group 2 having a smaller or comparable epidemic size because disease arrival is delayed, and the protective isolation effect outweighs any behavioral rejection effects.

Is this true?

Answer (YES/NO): NO